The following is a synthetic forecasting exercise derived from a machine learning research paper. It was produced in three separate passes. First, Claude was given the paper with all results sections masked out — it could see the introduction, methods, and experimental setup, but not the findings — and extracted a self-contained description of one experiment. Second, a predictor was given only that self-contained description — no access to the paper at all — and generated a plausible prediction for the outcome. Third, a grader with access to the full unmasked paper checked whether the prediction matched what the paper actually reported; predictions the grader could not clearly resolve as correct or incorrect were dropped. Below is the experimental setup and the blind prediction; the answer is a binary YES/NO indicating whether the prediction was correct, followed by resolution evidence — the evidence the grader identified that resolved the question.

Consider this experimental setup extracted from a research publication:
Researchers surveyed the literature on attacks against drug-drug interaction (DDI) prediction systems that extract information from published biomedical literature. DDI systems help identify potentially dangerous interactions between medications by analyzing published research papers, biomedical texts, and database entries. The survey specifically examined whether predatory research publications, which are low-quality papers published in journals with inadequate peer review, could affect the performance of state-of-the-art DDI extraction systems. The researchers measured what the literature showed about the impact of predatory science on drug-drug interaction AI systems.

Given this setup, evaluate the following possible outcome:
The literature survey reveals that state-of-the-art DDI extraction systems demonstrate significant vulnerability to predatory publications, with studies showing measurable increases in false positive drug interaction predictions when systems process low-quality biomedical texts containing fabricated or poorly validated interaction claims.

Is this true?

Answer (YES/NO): NO